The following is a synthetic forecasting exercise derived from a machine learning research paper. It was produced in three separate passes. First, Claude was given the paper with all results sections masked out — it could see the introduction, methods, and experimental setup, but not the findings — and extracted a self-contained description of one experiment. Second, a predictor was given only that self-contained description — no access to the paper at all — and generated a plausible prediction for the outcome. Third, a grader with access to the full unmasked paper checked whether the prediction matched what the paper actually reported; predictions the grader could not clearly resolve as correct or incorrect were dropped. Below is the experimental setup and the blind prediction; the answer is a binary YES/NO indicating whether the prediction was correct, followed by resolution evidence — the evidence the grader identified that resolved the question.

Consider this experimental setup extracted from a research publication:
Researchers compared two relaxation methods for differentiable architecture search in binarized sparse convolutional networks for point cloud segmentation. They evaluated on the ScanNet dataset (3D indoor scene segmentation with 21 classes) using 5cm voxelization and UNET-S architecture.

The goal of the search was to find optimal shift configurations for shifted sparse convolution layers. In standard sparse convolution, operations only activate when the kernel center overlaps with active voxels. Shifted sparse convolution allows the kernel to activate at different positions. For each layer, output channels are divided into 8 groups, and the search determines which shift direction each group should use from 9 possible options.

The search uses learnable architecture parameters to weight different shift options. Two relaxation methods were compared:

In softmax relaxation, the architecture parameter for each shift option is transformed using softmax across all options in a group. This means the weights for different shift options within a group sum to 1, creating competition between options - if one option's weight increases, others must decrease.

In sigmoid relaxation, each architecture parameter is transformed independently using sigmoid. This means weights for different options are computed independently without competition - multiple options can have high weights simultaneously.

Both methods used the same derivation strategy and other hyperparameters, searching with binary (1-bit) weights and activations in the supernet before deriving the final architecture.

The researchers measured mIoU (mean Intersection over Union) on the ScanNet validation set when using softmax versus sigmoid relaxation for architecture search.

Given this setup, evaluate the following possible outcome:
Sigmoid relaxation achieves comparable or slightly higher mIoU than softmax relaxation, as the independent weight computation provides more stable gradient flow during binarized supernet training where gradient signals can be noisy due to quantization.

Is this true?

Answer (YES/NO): YES